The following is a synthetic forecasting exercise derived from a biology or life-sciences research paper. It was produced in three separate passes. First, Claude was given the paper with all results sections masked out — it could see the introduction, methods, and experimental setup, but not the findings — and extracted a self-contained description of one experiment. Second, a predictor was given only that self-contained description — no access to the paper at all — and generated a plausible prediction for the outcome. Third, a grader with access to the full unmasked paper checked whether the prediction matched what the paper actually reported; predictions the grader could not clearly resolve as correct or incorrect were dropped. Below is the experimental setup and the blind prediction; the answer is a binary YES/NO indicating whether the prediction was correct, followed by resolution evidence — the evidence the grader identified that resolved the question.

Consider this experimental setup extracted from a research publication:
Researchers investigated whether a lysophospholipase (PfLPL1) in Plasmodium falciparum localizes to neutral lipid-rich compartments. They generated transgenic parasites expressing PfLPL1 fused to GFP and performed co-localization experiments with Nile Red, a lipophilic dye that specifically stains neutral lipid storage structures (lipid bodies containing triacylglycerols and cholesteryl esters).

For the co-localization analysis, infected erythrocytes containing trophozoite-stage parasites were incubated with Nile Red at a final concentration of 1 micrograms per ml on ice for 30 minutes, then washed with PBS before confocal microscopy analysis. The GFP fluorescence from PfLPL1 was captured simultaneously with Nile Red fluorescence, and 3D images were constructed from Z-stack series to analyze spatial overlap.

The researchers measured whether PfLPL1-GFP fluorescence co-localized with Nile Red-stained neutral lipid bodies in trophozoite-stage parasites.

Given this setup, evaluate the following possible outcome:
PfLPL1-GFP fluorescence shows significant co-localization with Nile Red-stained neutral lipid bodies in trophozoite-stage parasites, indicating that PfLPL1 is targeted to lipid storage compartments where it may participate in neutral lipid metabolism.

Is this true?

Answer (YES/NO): YES